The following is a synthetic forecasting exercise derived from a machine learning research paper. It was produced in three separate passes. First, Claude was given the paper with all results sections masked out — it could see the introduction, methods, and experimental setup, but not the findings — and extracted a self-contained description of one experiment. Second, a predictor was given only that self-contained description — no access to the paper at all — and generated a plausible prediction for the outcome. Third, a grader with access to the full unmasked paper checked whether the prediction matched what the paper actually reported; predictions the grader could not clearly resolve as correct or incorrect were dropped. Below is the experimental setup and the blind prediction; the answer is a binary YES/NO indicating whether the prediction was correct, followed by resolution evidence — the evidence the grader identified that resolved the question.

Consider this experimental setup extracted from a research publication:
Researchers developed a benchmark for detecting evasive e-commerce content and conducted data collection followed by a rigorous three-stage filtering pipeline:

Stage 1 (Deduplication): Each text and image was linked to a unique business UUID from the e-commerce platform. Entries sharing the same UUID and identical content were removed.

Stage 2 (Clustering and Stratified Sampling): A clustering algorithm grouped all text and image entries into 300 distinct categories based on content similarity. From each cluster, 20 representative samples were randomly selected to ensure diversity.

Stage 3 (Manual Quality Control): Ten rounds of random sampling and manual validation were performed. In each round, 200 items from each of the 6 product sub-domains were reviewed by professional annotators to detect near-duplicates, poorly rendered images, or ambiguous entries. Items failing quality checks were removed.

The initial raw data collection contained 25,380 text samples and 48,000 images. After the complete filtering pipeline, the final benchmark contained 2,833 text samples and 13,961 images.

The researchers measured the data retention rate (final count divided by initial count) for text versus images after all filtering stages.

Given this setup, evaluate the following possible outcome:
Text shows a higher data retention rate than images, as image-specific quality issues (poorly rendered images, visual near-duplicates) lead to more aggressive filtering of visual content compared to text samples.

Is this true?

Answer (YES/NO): NO